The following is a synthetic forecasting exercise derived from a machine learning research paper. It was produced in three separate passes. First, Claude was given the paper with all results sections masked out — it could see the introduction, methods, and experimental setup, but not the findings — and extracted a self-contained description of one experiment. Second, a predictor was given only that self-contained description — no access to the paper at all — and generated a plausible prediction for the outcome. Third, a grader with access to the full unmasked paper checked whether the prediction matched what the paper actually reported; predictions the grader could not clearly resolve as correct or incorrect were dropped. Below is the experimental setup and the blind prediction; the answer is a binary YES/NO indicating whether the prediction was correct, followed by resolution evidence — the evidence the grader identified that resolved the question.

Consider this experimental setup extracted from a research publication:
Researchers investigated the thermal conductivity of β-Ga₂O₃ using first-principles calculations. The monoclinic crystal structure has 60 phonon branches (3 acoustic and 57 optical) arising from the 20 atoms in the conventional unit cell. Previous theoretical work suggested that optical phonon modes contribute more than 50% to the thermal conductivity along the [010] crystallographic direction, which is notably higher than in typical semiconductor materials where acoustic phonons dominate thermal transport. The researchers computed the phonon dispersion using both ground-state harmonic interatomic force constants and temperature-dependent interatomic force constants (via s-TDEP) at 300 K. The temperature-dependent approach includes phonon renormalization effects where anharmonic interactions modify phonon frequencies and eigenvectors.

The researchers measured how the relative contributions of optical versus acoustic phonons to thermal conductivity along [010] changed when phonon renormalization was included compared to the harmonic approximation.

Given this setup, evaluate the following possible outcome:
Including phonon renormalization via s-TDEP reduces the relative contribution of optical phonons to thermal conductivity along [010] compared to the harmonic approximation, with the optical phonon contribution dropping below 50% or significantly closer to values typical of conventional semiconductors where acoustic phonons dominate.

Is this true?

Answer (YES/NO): NO